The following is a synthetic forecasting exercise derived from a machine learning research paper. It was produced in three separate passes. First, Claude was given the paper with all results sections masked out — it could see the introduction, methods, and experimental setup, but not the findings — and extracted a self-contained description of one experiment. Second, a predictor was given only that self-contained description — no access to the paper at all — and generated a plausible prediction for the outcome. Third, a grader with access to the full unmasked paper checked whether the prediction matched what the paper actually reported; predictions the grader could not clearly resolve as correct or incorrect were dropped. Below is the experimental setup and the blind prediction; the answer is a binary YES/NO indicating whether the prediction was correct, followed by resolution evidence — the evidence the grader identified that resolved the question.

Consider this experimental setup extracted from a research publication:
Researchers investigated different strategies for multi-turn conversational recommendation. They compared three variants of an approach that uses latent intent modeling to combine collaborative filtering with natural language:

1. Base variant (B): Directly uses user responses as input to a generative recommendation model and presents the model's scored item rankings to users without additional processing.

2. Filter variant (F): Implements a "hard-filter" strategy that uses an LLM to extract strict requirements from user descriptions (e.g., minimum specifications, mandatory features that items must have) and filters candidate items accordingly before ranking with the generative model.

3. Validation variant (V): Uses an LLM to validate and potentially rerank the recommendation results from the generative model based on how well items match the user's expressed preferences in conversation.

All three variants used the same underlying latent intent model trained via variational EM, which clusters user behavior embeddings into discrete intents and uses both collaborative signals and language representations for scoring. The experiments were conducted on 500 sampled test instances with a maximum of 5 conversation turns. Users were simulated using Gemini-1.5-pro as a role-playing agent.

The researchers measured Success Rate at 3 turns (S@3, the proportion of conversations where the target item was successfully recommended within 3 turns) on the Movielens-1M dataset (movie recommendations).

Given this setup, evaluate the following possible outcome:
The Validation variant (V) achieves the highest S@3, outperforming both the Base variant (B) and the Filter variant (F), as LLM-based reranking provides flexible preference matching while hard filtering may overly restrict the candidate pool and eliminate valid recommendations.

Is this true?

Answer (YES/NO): YES